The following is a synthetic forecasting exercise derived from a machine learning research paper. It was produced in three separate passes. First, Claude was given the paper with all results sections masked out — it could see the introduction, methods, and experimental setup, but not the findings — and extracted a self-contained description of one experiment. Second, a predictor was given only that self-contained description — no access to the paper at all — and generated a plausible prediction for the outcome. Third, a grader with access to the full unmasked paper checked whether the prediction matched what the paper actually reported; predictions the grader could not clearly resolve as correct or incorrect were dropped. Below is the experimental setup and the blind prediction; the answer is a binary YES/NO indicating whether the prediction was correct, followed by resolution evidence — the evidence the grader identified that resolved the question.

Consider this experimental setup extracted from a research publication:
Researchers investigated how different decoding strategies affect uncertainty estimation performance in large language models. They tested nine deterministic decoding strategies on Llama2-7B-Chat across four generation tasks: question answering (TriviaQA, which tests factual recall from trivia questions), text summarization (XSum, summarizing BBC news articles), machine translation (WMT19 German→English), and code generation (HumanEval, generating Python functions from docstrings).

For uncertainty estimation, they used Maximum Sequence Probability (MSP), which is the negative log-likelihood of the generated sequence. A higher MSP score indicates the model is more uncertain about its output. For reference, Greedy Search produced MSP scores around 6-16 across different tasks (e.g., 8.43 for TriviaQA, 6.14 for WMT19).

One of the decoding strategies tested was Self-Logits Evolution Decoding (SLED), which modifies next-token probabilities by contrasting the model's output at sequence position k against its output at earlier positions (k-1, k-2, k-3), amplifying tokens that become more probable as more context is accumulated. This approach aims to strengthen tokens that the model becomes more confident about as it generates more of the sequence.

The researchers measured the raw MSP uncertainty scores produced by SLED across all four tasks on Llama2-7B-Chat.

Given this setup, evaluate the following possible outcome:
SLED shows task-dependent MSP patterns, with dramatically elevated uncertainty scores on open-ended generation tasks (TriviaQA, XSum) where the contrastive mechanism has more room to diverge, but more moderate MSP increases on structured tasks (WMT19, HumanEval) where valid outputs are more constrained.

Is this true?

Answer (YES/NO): NO